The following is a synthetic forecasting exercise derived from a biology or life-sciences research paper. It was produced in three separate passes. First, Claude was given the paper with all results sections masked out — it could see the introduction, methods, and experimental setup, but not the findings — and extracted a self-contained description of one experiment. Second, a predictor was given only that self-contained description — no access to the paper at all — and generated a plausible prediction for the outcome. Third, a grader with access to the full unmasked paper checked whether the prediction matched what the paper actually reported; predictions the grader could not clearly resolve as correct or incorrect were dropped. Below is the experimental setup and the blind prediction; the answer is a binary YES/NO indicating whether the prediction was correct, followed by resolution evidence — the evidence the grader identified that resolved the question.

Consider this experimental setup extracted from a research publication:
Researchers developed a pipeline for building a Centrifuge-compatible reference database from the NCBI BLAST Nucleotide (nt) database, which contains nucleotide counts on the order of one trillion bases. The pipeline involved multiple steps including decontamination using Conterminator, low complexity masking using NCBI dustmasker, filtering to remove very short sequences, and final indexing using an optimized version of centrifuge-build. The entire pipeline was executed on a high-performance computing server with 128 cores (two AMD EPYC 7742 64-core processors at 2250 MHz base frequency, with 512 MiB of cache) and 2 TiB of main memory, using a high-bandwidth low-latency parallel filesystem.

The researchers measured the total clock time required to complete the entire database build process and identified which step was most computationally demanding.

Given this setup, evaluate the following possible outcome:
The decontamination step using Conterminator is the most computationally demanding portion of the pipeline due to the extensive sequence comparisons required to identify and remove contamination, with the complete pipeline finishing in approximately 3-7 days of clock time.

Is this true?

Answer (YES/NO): NO